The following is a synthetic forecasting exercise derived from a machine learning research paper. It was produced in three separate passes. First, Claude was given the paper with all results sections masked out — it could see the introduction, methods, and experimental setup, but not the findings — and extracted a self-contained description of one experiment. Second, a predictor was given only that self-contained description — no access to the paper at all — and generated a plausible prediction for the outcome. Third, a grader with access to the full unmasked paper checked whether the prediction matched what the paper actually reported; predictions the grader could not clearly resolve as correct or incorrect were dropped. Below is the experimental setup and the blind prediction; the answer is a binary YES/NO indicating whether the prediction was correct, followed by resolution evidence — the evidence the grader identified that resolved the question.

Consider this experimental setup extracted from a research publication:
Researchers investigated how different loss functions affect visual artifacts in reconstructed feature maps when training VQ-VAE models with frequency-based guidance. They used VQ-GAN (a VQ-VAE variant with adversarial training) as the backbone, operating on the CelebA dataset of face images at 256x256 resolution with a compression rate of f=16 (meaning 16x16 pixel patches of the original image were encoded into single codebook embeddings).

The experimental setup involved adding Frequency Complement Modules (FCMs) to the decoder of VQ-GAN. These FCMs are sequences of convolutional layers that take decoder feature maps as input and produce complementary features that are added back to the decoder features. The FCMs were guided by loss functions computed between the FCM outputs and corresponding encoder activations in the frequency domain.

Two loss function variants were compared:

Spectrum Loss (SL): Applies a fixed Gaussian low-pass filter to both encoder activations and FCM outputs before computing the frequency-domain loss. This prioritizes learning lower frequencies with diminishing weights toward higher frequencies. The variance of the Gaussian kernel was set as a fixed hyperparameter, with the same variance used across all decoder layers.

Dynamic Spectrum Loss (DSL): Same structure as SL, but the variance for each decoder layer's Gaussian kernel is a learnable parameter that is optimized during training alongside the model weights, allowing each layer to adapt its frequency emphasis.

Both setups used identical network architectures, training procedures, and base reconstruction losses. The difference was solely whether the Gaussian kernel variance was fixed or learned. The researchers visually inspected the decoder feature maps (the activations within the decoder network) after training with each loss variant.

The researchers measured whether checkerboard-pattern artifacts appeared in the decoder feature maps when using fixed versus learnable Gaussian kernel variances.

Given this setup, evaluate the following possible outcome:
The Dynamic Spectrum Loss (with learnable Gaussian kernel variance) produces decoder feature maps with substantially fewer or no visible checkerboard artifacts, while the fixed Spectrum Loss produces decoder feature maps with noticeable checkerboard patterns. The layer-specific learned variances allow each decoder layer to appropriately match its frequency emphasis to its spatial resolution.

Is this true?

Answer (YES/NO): YES